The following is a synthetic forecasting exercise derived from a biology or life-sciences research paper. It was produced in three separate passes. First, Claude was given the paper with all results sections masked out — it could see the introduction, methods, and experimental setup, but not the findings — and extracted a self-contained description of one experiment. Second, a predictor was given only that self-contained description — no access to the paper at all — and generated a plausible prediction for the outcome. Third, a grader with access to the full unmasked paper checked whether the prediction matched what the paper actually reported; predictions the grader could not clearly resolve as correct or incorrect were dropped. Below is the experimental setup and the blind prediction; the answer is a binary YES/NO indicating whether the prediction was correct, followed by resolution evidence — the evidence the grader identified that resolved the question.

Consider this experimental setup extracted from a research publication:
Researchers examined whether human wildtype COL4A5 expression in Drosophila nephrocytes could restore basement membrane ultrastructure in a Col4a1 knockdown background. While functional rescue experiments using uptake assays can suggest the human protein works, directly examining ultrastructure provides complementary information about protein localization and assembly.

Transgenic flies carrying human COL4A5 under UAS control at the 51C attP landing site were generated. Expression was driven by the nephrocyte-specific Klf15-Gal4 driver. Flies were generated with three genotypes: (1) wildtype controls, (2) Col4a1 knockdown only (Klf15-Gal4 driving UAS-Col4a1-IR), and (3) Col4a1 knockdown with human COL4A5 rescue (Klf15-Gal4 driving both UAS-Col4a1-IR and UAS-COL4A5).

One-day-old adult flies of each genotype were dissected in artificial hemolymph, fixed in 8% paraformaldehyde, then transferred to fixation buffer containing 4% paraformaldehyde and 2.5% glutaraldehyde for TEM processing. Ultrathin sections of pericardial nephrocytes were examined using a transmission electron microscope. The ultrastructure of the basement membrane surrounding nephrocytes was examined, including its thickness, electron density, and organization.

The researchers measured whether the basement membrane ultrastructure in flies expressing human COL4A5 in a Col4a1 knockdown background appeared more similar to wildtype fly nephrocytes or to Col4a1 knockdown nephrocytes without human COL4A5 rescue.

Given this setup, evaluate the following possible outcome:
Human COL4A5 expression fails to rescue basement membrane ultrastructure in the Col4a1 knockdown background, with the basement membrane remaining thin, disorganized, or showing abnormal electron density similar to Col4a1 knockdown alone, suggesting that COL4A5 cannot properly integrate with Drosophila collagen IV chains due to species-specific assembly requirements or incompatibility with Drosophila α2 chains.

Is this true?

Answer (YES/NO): NO